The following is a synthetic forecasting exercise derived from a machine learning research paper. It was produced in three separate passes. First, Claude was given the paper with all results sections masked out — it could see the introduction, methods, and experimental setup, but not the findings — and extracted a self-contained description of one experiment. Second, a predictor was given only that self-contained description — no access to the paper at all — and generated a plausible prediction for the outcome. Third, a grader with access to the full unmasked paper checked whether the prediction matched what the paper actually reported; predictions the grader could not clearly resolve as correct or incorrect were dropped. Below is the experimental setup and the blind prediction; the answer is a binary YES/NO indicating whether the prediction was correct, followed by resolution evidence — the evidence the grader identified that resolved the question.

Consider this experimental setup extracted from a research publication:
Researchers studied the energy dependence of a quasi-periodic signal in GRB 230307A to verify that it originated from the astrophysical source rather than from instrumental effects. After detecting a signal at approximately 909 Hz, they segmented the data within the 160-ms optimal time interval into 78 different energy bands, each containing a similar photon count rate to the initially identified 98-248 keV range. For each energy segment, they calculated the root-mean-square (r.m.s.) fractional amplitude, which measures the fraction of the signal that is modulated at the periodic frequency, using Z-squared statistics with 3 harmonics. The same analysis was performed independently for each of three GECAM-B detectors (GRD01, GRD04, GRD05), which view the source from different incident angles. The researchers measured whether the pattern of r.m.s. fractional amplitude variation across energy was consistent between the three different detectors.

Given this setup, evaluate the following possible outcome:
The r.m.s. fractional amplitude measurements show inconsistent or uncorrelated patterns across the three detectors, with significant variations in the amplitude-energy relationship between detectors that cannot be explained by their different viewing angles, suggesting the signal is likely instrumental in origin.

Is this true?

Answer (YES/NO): NO